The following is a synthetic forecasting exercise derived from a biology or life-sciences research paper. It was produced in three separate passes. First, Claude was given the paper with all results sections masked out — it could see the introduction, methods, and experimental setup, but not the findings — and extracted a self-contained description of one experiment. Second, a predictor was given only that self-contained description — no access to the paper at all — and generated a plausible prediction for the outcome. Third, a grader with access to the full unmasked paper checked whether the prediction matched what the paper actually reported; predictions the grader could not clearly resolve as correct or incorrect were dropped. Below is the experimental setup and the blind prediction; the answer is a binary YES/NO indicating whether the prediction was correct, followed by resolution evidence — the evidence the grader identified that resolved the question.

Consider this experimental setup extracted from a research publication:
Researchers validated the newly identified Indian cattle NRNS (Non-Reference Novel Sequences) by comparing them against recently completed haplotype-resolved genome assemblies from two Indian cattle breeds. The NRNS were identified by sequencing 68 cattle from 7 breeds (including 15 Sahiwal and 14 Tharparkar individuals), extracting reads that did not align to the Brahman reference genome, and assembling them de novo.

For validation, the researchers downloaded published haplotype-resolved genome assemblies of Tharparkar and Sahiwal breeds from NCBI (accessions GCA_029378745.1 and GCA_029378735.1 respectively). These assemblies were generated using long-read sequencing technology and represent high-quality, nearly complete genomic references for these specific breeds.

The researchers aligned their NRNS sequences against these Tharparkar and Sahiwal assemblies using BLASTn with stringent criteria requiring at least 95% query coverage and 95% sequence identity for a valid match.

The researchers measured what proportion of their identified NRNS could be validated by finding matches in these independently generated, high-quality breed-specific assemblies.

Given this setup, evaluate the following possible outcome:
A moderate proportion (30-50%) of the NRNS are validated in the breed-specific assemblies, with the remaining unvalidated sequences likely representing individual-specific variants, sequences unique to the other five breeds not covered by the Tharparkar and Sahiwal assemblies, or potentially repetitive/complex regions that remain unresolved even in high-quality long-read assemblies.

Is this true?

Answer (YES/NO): YES